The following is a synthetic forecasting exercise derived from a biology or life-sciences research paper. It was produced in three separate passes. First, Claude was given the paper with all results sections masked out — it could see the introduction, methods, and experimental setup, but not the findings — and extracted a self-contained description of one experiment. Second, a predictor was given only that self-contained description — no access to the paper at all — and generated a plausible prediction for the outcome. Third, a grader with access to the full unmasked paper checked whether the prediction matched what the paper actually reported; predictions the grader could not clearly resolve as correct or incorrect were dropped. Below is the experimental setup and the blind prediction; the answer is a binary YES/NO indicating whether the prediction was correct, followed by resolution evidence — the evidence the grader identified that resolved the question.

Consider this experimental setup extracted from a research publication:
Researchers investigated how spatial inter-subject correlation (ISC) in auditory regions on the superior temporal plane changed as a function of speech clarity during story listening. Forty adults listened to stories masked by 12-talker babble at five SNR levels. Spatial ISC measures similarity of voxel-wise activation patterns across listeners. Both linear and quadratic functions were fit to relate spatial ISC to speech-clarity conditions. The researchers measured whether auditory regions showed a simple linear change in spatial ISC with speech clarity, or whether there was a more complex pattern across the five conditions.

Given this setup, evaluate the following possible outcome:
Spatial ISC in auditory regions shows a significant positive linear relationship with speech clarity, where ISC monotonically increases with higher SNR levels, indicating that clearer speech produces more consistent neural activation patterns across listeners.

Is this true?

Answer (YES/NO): YES